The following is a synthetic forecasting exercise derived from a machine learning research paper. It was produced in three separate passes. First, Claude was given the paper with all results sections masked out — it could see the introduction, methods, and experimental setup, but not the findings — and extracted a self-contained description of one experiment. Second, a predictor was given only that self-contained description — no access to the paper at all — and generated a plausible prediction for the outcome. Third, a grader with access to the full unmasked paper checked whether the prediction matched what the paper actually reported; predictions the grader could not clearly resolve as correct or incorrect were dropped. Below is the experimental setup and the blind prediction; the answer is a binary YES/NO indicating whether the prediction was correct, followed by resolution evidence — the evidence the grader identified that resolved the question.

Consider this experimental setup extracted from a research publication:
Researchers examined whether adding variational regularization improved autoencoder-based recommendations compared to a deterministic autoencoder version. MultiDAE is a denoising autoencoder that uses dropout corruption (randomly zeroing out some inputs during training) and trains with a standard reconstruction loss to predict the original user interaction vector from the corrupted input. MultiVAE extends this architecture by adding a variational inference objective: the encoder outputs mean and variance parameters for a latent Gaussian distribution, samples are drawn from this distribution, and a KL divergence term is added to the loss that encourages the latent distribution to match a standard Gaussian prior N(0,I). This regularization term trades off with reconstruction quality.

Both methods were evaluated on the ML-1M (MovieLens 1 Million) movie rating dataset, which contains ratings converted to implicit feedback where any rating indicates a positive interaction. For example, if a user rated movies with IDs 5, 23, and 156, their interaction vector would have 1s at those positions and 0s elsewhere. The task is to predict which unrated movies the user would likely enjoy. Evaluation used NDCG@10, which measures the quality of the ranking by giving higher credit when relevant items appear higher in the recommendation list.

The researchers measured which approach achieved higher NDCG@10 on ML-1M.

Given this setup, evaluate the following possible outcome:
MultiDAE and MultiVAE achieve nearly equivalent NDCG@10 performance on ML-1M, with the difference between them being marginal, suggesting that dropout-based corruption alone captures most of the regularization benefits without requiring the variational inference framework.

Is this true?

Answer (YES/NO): YES